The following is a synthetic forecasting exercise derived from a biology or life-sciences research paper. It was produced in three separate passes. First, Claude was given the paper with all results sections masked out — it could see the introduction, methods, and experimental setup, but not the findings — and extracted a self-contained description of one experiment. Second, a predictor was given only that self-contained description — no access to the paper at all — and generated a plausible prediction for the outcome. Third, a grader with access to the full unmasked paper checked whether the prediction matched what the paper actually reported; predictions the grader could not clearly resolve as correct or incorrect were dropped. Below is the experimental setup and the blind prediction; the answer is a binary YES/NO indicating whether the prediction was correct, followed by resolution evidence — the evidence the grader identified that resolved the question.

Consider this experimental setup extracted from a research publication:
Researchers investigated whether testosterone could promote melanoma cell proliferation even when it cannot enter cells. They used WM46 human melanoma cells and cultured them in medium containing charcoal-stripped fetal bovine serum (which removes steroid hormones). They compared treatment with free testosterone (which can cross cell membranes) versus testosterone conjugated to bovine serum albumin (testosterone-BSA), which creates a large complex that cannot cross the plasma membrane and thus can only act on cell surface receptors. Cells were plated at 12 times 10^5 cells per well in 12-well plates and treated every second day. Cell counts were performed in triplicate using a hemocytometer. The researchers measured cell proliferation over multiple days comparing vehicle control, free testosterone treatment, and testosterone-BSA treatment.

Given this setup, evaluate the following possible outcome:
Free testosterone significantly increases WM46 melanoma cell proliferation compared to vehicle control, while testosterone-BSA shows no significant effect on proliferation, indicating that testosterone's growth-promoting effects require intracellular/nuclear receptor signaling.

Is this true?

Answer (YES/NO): NO